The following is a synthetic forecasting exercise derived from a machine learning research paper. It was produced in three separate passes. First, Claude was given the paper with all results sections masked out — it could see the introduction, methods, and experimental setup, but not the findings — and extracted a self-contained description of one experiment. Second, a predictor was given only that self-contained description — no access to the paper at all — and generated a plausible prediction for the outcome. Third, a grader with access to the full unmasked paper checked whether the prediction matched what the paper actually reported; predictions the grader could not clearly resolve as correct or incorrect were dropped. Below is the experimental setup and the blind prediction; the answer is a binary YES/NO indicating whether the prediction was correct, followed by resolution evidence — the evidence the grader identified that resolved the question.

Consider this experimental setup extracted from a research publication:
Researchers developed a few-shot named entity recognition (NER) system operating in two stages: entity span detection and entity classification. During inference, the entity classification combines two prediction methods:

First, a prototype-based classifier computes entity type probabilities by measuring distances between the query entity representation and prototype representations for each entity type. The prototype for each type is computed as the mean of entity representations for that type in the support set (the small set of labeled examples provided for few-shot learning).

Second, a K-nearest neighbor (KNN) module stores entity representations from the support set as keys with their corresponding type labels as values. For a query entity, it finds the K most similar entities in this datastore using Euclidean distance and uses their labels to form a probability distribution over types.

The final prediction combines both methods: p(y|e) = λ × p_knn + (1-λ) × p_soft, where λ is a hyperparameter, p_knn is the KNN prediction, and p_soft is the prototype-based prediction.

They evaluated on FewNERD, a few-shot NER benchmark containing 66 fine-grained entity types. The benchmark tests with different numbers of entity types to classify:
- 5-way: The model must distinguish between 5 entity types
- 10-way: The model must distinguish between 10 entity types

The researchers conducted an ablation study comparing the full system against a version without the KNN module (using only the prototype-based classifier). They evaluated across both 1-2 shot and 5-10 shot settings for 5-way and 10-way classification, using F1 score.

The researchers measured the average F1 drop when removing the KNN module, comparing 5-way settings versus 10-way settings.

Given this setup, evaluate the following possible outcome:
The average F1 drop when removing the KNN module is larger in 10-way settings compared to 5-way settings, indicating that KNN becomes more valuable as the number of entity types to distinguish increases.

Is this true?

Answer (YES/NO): YES